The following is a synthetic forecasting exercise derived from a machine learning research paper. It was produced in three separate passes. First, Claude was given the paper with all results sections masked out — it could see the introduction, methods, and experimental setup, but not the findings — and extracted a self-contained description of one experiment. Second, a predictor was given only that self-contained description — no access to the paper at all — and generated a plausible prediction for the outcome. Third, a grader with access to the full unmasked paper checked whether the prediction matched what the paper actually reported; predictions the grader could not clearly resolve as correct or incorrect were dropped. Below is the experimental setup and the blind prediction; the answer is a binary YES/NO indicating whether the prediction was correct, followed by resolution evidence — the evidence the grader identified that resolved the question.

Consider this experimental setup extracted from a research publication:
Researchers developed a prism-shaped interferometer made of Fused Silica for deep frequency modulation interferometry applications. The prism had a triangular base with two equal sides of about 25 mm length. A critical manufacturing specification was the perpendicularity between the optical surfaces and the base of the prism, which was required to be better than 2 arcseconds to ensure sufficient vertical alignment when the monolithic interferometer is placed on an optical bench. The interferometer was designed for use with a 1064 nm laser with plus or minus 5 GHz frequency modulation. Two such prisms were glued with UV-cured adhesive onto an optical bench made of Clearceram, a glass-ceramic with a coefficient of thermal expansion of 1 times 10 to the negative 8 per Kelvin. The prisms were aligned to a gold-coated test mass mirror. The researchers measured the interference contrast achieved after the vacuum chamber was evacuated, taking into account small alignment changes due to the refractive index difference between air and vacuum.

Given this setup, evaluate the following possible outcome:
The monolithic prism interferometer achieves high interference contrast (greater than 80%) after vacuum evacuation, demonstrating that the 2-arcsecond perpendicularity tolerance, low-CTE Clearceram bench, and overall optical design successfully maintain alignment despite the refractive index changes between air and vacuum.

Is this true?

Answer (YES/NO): YES